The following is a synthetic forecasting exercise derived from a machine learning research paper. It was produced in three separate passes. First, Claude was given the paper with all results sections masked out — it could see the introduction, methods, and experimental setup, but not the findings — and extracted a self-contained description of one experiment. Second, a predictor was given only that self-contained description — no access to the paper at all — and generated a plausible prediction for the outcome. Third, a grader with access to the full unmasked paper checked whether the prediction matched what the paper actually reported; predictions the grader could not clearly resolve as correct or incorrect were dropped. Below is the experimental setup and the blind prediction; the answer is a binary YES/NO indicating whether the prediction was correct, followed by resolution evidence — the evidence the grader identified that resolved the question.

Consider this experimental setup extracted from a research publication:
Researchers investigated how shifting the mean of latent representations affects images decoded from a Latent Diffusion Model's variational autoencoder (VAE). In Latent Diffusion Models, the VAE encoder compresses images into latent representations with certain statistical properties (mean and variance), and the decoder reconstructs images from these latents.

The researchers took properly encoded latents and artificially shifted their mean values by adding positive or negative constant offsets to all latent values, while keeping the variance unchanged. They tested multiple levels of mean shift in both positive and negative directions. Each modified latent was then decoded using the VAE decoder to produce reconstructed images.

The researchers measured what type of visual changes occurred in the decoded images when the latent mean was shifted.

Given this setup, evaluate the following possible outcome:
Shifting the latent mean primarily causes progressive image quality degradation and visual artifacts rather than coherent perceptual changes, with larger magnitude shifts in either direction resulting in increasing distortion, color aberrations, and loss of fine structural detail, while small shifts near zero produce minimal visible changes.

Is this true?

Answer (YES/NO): NO